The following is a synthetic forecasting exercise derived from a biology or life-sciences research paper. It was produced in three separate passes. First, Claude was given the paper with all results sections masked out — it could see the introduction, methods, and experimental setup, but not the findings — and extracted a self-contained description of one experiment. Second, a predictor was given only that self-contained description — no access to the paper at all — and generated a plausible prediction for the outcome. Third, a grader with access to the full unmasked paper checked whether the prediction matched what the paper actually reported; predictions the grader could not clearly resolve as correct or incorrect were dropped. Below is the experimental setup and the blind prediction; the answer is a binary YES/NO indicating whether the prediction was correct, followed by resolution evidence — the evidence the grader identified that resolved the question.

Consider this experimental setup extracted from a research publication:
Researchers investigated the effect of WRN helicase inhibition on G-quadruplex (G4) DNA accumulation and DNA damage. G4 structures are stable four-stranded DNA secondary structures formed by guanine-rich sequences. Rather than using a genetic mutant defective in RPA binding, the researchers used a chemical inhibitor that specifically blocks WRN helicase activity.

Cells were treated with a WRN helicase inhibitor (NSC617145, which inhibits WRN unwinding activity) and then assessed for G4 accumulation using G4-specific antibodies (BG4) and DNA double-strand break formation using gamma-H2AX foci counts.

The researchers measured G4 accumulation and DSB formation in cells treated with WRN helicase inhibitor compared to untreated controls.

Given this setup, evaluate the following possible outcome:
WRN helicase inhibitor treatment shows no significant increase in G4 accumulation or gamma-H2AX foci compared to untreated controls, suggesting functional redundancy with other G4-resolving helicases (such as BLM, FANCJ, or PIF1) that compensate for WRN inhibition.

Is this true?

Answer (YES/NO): NO